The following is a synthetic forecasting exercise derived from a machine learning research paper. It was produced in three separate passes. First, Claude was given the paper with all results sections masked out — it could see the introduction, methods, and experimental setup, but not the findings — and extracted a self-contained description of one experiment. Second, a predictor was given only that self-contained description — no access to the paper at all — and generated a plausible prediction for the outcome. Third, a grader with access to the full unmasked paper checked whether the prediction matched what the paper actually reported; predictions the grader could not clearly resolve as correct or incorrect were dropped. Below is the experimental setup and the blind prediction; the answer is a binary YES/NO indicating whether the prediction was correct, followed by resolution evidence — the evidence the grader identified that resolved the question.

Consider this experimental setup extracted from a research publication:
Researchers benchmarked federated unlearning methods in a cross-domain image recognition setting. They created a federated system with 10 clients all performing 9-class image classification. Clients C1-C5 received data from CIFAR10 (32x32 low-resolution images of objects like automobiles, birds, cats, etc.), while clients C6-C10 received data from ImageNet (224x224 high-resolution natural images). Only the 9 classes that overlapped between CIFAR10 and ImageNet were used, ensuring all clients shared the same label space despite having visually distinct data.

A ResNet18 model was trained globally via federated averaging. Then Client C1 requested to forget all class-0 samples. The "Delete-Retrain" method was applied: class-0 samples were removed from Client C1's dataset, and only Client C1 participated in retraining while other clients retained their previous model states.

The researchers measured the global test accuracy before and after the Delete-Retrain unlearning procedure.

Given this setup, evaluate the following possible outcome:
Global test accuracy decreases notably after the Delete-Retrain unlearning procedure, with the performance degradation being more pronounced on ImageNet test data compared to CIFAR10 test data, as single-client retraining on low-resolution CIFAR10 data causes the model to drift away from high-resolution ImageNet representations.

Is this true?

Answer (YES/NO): NO